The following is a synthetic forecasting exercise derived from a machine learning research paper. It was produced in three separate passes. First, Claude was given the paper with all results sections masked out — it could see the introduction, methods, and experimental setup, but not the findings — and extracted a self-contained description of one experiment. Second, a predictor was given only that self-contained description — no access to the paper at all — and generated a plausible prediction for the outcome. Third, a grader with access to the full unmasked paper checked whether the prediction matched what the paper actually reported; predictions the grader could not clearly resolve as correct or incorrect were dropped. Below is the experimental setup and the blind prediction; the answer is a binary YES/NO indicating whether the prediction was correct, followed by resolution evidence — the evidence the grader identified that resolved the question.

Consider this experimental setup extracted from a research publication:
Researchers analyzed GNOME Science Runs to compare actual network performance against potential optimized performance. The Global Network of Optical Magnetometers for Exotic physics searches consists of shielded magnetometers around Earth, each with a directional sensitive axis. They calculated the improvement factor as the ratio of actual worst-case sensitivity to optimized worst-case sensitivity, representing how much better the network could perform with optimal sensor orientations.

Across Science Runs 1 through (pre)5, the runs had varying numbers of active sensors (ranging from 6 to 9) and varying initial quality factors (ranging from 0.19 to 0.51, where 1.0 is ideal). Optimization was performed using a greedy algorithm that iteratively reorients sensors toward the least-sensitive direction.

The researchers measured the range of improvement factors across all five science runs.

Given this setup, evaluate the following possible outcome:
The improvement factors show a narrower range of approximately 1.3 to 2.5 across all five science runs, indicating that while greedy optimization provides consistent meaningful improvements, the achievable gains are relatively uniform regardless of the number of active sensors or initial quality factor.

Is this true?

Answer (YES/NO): NO